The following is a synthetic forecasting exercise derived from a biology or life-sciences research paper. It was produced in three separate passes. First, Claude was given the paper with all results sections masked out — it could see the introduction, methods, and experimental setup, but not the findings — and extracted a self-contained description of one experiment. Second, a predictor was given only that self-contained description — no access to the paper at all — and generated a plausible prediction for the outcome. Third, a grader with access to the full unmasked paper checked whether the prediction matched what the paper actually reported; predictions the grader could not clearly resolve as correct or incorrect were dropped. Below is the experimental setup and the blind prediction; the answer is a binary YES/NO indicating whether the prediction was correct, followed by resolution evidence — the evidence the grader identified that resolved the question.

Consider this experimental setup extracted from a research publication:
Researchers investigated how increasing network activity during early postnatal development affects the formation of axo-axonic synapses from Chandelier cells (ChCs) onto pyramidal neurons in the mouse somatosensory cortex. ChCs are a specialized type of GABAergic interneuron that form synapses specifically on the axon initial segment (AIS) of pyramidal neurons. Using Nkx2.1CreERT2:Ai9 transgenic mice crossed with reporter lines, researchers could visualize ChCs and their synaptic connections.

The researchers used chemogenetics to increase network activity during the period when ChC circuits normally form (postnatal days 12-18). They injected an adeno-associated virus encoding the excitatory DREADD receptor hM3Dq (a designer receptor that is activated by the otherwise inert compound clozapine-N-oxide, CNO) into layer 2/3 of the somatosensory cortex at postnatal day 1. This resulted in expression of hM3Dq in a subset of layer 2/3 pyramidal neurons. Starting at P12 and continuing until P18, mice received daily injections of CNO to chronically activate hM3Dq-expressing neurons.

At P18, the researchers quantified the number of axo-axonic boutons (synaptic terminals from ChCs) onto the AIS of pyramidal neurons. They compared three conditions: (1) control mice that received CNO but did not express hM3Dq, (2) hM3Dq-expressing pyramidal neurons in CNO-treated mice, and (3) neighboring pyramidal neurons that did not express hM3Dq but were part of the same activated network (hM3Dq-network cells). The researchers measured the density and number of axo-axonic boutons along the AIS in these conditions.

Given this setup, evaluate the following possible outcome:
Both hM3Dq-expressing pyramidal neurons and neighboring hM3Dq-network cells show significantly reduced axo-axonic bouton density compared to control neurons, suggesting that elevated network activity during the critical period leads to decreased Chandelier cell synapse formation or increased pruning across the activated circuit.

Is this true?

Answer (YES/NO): YES